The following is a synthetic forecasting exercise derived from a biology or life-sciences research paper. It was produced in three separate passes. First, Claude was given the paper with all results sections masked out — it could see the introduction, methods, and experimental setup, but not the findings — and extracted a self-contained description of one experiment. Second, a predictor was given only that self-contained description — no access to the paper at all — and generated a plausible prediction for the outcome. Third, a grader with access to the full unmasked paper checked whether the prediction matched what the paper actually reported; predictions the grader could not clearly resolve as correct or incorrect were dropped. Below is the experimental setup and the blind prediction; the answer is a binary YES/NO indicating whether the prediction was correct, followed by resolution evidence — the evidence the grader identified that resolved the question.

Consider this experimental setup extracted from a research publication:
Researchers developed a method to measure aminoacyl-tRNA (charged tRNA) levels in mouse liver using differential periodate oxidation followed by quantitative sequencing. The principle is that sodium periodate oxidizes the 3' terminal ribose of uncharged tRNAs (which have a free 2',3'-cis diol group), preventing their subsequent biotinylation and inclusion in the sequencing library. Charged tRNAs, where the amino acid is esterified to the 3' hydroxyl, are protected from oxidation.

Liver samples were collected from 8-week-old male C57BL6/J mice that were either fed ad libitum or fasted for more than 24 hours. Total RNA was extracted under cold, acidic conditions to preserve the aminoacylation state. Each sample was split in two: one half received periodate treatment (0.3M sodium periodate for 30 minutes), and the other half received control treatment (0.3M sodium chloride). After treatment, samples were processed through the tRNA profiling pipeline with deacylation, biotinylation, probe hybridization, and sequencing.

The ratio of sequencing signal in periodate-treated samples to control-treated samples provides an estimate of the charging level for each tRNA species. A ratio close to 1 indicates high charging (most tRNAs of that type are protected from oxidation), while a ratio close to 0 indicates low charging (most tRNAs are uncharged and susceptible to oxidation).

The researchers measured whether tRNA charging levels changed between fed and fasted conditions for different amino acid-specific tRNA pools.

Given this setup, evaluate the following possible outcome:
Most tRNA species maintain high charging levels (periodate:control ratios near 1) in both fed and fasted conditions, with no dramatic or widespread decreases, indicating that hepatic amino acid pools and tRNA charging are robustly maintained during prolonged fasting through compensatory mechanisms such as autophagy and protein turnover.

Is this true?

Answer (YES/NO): YES